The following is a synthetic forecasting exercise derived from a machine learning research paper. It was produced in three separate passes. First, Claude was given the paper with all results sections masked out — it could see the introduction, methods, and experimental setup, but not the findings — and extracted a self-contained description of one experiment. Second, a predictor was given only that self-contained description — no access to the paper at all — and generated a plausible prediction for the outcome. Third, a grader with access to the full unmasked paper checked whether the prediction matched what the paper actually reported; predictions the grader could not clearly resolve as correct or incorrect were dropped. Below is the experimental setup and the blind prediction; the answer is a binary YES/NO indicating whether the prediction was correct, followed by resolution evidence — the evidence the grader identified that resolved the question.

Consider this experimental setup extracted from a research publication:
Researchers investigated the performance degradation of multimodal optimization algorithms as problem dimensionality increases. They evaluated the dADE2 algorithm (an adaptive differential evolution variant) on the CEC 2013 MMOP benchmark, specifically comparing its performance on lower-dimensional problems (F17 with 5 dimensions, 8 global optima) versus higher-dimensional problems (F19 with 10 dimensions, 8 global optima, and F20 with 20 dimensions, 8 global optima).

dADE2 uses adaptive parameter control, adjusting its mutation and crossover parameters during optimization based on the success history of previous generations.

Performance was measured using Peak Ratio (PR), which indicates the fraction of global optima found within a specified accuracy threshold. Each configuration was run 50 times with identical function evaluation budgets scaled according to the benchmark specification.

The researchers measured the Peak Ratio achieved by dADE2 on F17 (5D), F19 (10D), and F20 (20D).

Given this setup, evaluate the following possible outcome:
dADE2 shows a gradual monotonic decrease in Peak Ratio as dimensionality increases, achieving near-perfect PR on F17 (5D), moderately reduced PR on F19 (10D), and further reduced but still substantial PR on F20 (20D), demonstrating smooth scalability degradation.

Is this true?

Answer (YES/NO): NO